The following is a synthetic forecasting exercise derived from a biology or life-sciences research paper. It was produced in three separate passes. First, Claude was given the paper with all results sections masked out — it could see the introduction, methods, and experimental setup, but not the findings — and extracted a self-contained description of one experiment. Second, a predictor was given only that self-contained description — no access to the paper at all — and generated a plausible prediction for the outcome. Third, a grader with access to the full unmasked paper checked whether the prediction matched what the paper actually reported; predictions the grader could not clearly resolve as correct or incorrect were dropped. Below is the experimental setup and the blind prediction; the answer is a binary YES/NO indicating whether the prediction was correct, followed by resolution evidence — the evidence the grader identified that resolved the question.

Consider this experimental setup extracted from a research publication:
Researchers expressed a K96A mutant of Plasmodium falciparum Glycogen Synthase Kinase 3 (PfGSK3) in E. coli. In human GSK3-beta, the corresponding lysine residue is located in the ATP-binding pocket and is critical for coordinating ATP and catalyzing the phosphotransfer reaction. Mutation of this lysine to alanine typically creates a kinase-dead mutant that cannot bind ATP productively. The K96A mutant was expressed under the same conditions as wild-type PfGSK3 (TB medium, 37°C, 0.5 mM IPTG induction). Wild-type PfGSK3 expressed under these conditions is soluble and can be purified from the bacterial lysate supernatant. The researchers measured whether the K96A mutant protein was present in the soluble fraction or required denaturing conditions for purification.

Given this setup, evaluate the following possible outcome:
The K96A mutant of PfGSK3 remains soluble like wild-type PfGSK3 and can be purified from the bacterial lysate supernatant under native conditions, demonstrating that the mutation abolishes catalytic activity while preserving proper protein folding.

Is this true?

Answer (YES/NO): NO